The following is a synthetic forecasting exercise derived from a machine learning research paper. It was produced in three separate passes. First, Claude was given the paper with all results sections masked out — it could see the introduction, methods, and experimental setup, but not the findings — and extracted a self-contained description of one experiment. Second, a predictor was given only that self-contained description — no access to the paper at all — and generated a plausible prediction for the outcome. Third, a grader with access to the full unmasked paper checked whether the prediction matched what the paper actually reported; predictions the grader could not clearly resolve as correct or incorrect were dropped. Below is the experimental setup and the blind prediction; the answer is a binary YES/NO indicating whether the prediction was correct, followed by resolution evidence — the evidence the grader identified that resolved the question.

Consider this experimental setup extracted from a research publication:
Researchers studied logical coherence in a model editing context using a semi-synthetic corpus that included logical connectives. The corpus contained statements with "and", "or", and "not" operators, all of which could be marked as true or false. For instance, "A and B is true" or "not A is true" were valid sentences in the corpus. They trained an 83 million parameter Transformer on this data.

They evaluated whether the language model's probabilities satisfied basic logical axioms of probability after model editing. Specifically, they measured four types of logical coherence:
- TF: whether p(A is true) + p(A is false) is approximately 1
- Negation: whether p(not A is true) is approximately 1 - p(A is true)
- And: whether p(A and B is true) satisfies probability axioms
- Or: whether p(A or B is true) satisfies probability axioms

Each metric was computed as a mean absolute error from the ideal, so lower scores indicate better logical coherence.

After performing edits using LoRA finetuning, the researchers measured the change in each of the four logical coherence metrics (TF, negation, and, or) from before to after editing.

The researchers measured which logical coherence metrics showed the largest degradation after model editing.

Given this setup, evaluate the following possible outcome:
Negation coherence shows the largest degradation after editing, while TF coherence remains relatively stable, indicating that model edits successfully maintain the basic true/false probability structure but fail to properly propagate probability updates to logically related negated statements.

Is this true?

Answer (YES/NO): NO